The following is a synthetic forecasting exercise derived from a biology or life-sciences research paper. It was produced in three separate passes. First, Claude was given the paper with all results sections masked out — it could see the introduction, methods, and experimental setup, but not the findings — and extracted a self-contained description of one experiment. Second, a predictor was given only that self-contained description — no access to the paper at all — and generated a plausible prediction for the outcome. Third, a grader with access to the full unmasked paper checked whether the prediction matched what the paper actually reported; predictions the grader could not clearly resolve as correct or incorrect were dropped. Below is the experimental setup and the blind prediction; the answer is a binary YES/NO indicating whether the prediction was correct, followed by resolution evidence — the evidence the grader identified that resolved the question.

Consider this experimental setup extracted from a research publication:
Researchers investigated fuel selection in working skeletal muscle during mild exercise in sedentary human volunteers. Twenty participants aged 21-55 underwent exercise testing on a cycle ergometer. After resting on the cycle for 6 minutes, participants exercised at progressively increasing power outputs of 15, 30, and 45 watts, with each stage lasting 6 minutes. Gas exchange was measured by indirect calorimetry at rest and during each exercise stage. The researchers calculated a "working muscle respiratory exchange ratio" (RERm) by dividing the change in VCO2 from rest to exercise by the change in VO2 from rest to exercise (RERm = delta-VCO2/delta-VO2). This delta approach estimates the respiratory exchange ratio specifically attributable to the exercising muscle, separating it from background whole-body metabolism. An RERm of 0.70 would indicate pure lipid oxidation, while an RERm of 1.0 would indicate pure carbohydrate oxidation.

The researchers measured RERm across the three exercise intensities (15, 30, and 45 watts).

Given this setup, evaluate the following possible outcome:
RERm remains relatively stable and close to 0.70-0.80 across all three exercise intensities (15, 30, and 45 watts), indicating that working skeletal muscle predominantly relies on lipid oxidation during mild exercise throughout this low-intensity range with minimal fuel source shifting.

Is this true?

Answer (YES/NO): NO